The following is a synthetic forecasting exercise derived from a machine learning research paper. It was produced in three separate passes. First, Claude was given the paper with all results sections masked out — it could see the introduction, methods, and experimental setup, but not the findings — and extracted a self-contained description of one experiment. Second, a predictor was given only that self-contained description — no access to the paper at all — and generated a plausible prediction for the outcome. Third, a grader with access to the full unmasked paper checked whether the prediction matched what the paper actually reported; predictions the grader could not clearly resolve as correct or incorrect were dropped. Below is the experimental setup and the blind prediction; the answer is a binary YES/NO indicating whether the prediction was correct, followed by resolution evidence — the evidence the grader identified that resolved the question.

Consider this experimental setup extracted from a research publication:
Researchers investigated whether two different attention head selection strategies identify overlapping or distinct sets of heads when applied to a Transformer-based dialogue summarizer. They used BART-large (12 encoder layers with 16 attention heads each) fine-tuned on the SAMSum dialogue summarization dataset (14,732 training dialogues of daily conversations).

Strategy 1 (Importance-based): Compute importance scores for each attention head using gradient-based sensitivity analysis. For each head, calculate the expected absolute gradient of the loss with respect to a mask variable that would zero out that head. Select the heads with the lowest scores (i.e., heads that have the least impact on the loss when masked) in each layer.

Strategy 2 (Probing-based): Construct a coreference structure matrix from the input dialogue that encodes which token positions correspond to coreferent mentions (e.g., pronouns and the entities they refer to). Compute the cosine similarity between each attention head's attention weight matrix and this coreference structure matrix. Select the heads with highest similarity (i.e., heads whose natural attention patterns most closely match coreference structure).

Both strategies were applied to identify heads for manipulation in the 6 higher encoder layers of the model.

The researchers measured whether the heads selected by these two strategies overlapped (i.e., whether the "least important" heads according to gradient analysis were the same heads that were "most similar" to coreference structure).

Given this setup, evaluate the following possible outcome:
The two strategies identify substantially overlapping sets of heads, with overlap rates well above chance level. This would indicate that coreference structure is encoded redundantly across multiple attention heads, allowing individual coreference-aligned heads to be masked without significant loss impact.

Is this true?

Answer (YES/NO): NO